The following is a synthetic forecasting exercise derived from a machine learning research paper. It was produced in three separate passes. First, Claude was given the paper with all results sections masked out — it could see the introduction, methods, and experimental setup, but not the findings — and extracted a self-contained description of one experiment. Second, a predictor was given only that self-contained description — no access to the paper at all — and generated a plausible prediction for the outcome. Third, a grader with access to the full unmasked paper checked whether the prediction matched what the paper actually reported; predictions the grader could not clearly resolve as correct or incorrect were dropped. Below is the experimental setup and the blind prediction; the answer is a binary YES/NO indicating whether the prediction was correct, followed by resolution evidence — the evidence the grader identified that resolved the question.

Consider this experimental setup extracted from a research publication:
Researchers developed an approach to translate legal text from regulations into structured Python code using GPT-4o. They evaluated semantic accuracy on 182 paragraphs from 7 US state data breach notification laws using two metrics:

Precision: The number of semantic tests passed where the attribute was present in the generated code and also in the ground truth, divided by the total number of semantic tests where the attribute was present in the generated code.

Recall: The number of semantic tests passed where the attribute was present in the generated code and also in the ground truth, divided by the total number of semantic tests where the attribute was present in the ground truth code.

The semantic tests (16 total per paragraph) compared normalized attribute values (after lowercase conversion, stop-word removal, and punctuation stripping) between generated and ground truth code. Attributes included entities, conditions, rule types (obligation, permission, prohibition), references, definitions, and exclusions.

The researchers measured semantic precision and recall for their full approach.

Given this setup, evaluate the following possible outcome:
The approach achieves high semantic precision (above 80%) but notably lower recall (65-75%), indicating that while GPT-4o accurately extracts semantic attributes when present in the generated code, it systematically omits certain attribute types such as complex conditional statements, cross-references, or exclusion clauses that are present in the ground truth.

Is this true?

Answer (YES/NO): NO